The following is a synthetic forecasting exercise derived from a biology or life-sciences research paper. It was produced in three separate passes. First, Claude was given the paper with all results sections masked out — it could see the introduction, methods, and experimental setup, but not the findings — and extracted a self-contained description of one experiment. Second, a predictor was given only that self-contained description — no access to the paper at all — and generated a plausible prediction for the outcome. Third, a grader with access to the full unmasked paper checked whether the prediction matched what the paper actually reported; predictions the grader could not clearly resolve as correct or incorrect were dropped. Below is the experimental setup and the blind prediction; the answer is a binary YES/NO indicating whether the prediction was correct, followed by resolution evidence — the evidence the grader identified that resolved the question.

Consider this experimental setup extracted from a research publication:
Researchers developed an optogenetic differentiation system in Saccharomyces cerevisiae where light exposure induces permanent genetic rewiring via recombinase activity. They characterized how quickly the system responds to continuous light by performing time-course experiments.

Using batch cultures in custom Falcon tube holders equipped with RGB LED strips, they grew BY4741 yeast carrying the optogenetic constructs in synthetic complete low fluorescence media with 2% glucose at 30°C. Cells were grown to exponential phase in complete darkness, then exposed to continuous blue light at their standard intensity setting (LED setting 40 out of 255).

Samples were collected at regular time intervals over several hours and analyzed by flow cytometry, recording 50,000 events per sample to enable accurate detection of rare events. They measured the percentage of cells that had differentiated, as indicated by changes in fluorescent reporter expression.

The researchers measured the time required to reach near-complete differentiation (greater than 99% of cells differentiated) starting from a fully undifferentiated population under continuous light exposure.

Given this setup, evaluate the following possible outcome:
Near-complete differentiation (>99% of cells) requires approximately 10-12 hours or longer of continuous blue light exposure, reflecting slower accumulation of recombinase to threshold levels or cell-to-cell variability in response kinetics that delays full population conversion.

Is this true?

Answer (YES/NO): NO